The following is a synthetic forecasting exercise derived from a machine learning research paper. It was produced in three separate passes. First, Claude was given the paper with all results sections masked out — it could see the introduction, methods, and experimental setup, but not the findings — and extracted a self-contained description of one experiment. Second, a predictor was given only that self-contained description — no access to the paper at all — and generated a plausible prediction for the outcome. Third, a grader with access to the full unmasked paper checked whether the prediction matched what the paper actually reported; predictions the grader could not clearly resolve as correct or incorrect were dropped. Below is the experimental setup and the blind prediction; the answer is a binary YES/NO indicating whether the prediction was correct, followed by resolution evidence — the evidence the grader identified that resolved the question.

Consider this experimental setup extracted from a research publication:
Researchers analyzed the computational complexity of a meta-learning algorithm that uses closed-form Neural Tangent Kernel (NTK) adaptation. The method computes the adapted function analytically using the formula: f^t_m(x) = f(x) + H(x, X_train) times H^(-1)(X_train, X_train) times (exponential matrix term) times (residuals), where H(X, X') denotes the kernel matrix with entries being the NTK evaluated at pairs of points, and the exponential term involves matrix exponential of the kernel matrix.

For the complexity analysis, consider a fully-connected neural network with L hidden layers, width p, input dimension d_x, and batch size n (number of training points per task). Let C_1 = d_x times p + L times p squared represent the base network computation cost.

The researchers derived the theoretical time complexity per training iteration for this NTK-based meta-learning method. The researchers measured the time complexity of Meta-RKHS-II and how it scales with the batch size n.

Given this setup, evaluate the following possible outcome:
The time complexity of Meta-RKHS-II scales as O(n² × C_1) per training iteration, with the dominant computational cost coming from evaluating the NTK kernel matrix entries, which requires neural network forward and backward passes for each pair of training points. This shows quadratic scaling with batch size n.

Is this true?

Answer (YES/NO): NO